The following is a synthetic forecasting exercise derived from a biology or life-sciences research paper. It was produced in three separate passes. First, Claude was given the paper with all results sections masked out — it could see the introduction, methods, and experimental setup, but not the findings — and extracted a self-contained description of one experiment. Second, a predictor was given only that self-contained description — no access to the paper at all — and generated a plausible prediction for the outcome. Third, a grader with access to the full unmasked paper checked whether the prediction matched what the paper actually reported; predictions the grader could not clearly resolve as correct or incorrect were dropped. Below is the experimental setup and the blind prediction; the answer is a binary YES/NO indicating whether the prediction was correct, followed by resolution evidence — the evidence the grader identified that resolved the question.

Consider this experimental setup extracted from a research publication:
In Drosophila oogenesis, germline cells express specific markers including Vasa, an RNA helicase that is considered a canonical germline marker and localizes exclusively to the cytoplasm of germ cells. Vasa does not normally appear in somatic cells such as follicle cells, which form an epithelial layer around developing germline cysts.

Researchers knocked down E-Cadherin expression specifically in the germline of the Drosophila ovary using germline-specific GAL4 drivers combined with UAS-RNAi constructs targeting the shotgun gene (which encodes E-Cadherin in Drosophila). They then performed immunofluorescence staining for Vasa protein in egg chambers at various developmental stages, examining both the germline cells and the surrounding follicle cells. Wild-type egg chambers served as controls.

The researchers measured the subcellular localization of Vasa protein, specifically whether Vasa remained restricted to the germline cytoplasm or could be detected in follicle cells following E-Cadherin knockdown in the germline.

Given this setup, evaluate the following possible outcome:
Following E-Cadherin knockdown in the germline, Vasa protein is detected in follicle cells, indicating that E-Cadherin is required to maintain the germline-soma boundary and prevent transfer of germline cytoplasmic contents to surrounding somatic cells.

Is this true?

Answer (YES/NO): YES